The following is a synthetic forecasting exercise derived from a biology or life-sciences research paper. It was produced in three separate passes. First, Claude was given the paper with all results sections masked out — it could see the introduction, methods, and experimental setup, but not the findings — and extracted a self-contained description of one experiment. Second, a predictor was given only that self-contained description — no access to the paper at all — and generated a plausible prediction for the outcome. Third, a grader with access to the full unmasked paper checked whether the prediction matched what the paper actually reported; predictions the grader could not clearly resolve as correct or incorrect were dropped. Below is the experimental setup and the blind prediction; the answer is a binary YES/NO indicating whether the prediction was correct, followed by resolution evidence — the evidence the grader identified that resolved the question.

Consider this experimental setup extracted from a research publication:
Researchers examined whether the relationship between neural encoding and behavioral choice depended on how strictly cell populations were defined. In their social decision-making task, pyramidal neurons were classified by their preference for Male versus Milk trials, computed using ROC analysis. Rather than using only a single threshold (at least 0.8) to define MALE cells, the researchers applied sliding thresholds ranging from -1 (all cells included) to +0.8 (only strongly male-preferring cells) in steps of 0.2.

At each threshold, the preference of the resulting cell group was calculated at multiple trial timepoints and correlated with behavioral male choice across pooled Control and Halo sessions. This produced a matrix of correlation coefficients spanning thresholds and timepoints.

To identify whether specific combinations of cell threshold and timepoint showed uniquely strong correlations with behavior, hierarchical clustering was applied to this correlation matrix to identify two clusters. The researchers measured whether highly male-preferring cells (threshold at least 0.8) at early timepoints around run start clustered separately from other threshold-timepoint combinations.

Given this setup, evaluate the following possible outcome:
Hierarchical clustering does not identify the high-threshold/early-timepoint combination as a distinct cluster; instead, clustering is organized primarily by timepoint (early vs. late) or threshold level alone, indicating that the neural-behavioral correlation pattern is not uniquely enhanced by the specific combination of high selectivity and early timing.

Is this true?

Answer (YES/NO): NO